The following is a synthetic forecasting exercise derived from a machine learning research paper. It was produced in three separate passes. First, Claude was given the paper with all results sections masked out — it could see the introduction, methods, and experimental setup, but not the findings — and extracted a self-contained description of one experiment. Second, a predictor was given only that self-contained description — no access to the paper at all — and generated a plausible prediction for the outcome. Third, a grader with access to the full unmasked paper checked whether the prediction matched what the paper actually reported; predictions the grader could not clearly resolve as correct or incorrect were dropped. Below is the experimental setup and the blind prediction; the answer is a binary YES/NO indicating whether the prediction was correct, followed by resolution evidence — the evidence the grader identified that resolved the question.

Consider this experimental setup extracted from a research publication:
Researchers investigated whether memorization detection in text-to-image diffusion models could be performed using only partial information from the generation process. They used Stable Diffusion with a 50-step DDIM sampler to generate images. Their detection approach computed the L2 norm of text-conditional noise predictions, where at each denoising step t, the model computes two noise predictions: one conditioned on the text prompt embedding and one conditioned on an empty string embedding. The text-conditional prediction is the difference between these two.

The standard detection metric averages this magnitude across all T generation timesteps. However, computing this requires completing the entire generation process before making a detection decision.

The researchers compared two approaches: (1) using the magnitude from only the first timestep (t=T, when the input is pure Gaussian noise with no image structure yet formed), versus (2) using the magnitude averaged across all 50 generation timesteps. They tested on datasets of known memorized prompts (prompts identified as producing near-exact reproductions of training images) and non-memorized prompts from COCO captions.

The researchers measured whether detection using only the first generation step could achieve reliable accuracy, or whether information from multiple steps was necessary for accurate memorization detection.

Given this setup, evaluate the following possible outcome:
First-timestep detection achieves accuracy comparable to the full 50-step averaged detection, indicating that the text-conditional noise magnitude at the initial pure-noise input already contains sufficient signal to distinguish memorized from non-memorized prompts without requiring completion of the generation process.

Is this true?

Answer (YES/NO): NO